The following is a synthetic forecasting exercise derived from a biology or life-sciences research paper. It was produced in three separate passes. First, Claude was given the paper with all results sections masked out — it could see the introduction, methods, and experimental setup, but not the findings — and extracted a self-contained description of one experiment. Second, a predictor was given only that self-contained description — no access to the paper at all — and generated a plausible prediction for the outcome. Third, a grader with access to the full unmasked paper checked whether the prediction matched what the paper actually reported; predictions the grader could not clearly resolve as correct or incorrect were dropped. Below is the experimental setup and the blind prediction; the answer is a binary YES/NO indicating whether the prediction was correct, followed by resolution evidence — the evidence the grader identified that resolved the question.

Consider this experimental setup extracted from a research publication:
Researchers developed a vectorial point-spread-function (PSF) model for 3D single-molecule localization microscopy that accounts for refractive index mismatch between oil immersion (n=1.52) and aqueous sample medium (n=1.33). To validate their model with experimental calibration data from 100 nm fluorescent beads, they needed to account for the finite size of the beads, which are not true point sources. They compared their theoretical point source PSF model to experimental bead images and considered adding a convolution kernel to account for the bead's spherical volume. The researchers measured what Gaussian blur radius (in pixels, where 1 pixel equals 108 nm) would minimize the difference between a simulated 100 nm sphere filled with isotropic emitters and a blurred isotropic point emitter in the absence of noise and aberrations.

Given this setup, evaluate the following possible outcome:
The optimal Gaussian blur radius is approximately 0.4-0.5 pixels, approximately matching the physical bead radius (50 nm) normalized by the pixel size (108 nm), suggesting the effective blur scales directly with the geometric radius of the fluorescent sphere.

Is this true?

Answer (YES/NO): NO